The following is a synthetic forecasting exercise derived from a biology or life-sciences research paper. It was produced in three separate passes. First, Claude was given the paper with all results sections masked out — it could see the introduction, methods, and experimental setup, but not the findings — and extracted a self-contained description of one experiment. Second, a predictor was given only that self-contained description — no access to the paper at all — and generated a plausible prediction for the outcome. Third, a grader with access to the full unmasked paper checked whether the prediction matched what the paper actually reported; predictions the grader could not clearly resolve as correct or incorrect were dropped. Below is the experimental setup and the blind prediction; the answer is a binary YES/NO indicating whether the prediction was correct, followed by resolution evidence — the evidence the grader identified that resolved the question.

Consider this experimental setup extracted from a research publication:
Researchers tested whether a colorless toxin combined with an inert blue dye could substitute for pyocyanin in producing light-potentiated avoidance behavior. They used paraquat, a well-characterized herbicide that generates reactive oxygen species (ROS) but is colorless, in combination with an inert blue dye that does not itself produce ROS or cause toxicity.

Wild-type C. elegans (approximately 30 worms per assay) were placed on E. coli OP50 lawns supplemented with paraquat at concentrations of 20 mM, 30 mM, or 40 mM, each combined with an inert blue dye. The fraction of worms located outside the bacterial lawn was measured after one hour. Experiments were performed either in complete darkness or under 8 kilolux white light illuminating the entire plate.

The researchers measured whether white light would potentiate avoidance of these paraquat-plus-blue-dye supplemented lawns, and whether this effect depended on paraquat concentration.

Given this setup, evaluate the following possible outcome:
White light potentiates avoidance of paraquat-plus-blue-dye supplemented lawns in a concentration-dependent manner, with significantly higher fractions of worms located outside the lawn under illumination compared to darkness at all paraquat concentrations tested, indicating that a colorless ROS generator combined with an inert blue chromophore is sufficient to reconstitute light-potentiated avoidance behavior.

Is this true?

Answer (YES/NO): NO